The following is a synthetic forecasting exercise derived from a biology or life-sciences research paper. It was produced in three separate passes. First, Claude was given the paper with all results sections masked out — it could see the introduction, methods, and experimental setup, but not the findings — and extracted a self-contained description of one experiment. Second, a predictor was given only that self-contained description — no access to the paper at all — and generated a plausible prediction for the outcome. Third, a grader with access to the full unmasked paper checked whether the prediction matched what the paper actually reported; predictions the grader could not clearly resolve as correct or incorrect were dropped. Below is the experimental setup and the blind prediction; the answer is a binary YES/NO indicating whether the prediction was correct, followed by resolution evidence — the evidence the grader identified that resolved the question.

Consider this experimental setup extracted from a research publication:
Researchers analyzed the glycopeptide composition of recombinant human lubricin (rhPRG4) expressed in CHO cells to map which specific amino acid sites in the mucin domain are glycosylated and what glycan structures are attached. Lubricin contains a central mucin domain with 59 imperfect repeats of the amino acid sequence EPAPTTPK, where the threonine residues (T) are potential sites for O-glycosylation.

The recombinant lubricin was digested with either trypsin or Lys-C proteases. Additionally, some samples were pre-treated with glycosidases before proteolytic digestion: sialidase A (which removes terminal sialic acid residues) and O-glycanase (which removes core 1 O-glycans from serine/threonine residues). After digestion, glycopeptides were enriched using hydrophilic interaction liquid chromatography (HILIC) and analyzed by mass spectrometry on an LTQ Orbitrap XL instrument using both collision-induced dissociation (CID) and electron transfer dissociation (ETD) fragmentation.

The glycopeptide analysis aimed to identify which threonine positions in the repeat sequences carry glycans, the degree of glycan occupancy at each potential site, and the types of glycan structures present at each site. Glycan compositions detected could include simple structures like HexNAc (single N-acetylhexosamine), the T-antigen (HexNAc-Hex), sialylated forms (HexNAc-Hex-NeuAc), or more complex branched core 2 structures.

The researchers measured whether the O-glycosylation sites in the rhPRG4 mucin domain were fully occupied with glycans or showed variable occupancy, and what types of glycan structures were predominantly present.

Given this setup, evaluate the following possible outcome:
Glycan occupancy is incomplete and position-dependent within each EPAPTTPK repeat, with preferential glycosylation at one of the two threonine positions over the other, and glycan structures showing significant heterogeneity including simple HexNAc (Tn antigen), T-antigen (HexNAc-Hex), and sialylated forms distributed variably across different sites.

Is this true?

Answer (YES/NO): NO